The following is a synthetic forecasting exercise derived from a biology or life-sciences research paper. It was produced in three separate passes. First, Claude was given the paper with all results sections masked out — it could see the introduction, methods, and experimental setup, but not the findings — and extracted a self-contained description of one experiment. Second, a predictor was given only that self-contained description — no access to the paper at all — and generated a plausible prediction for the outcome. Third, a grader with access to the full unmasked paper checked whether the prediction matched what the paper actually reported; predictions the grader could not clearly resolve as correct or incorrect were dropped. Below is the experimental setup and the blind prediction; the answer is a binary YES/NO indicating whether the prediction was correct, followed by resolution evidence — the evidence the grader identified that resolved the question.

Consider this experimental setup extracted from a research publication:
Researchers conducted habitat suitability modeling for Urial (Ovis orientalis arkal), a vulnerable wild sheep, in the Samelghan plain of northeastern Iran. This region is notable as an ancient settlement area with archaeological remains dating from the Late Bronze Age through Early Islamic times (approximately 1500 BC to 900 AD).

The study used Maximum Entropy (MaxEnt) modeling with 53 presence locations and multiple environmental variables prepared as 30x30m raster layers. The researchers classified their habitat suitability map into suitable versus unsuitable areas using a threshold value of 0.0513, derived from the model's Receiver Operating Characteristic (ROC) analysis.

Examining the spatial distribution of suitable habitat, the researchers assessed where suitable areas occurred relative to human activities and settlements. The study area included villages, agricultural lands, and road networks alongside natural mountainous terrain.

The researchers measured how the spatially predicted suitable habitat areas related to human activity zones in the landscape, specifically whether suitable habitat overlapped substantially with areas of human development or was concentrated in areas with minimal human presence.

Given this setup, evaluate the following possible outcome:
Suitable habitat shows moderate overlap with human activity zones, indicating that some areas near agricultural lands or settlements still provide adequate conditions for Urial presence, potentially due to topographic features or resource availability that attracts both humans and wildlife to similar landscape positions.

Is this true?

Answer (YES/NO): NO